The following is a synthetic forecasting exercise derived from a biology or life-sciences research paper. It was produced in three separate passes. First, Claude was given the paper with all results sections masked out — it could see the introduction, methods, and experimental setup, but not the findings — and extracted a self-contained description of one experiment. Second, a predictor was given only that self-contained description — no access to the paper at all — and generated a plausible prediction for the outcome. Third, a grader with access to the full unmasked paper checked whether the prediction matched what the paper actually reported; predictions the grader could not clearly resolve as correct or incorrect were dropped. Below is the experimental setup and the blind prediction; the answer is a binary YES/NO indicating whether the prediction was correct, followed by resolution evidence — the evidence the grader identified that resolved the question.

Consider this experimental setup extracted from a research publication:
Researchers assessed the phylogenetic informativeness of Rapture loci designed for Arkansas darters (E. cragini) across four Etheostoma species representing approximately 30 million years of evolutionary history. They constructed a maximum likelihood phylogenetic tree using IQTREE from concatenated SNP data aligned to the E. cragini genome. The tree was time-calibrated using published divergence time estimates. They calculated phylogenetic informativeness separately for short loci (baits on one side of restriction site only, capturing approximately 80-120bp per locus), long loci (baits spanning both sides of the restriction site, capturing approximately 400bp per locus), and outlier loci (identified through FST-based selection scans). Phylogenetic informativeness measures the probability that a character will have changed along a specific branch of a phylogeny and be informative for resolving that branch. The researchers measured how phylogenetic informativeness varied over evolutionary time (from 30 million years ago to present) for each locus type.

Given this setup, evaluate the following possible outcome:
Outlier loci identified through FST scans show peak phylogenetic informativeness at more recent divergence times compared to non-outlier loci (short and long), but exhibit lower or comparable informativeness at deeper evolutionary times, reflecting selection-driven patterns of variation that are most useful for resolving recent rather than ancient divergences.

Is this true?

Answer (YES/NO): NO